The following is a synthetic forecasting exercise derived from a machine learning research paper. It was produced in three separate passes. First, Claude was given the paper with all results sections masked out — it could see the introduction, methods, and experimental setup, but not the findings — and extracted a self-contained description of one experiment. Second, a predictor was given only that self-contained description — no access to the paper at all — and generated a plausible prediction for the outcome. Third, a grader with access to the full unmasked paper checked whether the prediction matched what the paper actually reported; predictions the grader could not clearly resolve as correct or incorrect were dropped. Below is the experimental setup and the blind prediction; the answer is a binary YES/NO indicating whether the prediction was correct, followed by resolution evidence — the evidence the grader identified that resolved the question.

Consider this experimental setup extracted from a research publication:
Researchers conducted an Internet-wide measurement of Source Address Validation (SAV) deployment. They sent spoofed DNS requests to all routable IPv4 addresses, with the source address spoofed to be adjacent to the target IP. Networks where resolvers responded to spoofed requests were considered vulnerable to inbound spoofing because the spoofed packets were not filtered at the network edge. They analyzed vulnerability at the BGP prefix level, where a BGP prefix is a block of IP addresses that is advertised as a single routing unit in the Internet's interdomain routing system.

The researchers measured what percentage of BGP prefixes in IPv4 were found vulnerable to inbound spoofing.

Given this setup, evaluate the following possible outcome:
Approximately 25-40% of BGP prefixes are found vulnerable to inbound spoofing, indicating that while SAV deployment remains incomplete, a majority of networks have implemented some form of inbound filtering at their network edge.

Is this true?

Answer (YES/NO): NO